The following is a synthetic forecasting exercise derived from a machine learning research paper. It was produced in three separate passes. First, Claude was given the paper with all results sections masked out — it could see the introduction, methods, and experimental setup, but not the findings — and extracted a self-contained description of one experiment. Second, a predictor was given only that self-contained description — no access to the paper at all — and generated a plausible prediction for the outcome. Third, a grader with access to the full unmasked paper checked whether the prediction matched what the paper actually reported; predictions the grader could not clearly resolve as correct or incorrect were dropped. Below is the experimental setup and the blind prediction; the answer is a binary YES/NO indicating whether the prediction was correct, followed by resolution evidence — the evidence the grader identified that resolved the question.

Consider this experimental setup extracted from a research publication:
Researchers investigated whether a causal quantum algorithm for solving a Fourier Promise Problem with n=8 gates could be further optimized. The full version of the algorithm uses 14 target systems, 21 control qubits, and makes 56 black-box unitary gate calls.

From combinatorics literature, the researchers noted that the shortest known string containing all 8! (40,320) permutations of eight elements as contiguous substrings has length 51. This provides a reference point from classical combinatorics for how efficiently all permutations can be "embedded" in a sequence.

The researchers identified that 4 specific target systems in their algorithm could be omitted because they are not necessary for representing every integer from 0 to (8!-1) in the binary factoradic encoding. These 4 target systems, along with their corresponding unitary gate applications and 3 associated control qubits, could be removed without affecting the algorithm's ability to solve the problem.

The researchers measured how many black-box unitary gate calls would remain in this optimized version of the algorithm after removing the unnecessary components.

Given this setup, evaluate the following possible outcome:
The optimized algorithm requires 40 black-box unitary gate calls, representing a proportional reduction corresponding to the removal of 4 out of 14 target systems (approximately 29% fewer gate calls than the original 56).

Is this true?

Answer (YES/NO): NO